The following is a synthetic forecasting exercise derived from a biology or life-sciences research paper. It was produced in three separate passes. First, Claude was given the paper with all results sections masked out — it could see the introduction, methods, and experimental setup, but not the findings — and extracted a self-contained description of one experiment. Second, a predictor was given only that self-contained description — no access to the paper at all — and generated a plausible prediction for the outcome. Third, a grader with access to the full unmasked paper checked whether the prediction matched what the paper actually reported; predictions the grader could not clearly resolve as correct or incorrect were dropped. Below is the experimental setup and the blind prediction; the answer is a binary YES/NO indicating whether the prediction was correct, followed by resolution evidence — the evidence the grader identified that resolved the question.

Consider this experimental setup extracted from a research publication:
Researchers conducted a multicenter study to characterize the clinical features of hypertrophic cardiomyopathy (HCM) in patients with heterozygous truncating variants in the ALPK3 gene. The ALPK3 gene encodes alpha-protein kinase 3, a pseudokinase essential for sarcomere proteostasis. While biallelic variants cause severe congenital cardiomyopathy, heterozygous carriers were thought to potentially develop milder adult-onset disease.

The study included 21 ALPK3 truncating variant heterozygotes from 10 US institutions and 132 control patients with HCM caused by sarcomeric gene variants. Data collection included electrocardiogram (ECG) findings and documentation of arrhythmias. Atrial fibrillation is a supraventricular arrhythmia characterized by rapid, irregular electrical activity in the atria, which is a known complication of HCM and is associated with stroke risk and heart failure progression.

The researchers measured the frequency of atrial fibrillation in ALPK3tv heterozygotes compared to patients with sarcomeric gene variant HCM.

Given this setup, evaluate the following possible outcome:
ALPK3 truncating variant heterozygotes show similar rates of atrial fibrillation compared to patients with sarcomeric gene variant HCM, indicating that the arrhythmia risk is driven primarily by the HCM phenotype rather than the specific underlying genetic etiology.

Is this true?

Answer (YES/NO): YES